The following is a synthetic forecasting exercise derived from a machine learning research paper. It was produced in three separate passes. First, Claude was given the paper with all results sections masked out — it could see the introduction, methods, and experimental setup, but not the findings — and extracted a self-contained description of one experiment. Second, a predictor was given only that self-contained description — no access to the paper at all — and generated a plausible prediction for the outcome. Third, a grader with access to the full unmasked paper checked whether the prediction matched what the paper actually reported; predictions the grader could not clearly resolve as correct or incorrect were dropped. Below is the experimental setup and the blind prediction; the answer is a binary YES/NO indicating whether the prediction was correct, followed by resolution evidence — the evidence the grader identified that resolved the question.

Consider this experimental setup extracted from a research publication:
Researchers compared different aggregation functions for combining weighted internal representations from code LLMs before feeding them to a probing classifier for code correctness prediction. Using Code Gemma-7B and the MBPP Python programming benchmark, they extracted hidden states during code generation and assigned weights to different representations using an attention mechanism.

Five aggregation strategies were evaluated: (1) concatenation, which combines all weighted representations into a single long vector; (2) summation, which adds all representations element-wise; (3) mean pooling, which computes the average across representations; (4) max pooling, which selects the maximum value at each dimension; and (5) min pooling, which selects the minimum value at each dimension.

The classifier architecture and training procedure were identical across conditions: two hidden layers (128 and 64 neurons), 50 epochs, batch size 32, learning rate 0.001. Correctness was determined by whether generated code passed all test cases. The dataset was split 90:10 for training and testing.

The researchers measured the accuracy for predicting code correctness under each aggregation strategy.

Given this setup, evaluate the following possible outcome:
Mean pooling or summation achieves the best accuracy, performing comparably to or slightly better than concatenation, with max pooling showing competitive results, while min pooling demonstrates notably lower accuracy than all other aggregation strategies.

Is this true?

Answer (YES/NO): NO